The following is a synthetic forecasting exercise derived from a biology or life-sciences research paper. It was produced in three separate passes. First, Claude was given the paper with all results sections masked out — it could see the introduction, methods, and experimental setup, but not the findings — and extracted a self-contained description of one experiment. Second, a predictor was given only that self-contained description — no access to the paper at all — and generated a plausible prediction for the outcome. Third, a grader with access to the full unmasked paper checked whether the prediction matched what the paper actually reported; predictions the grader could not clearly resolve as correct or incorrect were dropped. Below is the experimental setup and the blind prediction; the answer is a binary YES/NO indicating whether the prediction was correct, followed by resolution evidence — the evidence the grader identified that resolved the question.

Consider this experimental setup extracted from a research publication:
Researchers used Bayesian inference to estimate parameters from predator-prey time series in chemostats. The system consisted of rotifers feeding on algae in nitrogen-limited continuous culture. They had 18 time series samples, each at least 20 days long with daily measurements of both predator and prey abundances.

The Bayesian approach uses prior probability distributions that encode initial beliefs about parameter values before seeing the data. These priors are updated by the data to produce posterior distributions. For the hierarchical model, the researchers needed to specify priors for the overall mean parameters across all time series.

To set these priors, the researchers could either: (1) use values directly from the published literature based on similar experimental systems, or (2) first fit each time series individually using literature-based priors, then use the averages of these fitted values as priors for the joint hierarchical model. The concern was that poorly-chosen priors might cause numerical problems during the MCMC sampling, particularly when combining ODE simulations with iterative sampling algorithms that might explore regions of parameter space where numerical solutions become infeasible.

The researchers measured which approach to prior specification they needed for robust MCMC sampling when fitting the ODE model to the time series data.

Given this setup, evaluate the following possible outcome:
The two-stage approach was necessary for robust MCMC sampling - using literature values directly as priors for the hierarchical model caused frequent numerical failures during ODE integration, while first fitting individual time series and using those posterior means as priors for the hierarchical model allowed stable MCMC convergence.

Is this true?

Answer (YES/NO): NO